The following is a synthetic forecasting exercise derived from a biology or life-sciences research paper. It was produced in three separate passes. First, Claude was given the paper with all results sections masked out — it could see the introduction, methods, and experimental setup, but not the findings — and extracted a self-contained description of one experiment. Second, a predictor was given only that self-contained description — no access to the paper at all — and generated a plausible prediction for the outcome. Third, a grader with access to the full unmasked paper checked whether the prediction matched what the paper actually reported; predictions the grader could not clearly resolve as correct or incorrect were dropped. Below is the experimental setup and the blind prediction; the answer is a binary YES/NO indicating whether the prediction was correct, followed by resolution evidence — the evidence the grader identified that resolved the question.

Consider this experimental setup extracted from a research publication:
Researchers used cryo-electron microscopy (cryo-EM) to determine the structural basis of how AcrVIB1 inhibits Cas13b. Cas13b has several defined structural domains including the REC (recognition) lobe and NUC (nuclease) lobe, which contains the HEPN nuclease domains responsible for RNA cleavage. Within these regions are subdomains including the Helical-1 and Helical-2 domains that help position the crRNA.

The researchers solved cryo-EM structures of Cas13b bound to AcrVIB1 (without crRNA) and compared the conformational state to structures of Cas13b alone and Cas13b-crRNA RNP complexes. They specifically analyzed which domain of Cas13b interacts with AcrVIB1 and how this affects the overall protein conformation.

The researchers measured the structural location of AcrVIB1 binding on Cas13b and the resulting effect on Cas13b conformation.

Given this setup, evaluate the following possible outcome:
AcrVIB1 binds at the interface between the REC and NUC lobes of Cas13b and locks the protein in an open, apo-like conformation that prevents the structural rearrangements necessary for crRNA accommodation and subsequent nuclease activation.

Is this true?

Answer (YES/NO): NO